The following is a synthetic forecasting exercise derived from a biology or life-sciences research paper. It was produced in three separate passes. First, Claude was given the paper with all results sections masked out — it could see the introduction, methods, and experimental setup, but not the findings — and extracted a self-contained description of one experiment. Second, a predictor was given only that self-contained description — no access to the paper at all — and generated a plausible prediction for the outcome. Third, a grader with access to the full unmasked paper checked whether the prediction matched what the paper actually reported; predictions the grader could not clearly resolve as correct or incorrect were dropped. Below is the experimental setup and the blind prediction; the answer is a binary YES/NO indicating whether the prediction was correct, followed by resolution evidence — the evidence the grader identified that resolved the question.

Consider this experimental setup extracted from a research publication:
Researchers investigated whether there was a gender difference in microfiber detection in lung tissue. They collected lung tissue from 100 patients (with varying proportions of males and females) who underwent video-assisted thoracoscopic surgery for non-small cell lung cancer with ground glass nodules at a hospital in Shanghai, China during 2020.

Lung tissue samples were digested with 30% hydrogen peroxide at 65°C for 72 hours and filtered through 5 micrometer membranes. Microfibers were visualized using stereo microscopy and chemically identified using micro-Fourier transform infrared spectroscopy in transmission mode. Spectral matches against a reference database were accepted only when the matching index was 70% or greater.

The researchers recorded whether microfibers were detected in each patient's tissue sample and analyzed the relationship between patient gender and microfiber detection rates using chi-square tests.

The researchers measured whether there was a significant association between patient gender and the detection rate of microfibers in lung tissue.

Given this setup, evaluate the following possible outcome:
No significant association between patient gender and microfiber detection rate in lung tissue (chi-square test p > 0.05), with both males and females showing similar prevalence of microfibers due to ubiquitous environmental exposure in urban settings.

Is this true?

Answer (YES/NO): YES